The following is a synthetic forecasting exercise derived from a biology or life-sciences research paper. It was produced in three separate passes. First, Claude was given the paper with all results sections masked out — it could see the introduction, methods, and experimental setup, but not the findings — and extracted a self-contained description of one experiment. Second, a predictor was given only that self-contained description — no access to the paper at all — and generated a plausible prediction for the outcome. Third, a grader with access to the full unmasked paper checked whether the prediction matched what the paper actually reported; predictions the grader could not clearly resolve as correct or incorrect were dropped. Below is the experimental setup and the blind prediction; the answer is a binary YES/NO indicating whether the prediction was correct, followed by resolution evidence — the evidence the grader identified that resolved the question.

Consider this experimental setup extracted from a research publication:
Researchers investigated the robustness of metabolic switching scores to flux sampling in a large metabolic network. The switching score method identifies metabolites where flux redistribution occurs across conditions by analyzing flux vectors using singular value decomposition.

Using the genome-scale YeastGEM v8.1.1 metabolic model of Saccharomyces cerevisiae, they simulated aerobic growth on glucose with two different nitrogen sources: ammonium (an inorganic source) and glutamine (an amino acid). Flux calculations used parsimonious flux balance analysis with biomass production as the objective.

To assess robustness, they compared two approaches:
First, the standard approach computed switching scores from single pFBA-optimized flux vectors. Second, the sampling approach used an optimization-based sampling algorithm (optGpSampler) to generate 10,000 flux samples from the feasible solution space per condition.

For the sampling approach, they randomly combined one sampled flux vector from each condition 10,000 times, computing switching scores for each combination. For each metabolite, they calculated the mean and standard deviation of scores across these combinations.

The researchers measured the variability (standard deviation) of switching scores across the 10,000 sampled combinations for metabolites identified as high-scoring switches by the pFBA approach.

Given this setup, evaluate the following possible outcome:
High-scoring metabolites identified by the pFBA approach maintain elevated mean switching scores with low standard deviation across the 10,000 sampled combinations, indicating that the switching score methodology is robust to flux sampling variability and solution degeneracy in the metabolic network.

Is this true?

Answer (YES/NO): NO